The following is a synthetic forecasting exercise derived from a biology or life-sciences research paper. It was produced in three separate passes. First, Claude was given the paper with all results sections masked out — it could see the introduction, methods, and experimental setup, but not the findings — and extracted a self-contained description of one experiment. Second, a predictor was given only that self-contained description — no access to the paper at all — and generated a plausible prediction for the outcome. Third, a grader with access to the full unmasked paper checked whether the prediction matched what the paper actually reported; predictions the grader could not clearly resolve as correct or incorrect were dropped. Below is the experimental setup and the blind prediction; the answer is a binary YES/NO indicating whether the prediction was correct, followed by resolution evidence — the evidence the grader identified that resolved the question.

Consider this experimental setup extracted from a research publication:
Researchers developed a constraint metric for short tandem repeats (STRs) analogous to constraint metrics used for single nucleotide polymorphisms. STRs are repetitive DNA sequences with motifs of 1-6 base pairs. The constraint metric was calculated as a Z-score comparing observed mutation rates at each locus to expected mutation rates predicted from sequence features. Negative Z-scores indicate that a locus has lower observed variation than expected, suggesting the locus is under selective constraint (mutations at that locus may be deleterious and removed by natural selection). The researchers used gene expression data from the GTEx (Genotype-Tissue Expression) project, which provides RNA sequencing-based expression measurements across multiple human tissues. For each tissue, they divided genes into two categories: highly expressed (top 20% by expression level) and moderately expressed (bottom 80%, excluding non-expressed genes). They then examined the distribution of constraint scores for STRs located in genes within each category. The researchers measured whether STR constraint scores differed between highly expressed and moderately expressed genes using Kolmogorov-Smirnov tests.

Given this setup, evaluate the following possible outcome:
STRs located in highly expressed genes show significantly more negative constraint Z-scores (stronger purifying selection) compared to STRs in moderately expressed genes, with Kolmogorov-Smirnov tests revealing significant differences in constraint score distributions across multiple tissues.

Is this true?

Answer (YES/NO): YES